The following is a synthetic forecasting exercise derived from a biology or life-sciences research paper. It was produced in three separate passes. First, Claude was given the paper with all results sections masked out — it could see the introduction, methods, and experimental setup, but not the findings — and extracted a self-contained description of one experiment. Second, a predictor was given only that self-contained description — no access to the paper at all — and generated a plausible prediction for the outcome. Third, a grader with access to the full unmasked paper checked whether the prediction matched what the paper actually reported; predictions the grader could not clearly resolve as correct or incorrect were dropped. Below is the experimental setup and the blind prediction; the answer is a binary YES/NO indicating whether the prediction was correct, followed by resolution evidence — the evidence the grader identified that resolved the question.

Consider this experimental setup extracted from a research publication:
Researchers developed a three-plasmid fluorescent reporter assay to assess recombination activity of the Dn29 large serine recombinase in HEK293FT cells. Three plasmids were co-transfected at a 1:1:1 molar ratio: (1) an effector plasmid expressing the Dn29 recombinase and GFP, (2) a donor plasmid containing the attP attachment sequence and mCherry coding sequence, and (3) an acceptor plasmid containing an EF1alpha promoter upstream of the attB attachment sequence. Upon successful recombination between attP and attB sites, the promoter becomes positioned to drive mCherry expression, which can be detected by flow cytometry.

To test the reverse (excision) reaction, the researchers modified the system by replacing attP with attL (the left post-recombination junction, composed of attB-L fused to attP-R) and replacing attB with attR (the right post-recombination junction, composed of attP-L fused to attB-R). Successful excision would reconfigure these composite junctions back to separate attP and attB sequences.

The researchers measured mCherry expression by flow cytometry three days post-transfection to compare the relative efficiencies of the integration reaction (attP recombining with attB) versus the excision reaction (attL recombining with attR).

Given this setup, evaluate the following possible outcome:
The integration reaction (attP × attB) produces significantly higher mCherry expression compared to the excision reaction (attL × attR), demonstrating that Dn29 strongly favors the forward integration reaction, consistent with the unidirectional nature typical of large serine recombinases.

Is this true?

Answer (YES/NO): YES